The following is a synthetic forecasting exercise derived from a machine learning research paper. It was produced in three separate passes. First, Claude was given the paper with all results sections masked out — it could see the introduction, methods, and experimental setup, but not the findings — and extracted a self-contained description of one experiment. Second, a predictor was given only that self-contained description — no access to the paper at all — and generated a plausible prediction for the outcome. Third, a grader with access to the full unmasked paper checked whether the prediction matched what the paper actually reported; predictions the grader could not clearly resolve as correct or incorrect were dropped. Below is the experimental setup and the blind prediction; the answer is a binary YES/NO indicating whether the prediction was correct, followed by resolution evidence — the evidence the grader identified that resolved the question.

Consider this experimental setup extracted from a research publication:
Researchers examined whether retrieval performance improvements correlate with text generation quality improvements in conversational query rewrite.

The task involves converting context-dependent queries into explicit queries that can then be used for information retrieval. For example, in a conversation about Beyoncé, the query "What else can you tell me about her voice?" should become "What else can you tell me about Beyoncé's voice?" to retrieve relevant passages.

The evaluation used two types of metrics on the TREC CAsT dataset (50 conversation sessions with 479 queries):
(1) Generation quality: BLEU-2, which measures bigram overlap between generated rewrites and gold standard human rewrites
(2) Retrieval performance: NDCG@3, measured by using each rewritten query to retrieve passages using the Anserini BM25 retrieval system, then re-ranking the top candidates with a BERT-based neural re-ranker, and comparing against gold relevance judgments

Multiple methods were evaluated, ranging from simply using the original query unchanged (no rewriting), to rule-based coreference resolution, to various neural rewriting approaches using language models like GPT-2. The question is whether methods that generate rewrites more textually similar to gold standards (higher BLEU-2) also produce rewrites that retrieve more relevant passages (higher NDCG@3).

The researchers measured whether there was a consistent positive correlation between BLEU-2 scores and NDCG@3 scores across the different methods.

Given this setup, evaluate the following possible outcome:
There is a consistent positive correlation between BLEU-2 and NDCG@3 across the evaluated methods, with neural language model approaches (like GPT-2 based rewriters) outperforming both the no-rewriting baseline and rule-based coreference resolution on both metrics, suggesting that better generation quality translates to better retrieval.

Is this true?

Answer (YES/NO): NO